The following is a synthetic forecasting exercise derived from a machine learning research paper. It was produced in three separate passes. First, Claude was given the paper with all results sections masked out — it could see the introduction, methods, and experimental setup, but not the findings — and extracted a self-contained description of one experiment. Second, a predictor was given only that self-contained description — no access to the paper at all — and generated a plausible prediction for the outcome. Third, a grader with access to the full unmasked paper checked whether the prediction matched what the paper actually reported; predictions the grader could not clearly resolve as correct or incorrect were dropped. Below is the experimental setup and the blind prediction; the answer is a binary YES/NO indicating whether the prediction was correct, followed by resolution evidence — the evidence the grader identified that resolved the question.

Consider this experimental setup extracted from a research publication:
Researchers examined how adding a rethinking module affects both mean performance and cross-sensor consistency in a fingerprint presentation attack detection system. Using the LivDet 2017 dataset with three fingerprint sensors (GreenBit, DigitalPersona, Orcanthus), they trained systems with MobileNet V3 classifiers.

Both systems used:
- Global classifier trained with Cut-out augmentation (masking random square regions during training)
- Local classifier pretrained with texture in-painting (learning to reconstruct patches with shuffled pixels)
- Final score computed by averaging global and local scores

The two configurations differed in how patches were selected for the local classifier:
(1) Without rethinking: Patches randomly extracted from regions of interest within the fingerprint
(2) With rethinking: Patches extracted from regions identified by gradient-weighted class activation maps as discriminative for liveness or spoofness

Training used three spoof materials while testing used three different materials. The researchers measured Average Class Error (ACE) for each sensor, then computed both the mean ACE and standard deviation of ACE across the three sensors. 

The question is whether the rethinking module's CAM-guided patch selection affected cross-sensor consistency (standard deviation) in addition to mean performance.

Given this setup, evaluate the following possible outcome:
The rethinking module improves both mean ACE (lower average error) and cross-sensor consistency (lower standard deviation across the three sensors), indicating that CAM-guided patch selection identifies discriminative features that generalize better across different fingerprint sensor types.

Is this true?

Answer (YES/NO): NO